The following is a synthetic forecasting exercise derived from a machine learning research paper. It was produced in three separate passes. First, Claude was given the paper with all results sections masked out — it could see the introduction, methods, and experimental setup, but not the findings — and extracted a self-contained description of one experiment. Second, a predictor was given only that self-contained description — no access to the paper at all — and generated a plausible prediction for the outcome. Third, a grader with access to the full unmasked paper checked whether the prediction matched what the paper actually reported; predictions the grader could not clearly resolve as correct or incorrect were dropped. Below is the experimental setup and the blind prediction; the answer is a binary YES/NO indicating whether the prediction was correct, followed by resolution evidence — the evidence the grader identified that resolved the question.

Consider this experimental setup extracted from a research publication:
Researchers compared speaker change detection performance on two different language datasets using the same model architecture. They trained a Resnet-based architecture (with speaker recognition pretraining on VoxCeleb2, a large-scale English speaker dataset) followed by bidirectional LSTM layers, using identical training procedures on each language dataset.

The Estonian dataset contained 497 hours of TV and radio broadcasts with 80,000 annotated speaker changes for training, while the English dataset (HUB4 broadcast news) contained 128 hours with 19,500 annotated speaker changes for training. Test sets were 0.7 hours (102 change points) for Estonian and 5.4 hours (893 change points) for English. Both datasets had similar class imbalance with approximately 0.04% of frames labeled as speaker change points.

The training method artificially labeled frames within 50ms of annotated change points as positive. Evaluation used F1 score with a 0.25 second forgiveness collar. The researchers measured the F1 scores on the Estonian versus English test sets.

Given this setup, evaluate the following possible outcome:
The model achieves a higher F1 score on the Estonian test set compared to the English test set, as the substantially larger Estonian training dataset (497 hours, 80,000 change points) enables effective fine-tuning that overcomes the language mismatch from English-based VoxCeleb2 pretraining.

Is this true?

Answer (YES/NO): YES